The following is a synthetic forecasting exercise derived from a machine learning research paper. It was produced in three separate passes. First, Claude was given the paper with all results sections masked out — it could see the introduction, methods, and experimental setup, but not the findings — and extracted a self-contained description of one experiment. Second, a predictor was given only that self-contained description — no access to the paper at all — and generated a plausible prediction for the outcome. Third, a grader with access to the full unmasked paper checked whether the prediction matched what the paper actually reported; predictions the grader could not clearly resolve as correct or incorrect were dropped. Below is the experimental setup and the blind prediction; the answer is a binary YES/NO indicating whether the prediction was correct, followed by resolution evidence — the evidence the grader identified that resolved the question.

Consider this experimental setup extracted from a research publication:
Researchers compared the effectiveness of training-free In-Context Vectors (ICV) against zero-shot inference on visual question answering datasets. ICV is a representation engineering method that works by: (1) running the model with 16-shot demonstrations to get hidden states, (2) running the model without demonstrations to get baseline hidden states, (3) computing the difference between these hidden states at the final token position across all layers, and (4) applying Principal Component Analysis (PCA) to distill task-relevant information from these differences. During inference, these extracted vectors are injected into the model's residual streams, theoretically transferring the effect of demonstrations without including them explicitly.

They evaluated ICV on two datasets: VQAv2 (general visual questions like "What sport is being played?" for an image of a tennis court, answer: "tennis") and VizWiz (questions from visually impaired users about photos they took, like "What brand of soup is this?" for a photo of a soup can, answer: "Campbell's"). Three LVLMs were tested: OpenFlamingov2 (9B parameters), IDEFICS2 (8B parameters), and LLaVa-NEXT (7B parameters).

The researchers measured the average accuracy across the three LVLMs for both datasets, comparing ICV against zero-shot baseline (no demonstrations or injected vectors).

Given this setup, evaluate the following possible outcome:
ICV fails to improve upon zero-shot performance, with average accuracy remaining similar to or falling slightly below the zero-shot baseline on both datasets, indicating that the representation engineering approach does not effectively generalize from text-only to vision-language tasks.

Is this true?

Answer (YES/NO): NO